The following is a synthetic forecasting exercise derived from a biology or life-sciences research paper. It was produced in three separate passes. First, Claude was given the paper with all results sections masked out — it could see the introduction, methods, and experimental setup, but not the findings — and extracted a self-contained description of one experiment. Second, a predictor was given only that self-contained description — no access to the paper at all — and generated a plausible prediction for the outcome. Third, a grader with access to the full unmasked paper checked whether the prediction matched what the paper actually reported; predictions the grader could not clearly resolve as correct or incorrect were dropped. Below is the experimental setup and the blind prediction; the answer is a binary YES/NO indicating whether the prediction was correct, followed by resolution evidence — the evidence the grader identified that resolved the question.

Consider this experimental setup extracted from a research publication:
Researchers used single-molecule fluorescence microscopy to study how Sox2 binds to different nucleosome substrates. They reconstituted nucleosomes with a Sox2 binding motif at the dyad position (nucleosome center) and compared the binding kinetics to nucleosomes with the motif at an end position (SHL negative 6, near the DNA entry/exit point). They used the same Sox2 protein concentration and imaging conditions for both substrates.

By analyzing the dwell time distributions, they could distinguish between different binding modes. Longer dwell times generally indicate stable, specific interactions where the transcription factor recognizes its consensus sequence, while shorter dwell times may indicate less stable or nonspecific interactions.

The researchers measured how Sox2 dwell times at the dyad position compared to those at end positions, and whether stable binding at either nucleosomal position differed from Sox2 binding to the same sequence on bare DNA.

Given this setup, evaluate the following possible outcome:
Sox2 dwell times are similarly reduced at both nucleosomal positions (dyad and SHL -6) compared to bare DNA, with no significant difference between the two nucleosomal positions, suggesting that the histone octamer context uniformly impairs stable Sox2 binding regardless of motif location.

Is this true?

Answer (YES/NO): NO